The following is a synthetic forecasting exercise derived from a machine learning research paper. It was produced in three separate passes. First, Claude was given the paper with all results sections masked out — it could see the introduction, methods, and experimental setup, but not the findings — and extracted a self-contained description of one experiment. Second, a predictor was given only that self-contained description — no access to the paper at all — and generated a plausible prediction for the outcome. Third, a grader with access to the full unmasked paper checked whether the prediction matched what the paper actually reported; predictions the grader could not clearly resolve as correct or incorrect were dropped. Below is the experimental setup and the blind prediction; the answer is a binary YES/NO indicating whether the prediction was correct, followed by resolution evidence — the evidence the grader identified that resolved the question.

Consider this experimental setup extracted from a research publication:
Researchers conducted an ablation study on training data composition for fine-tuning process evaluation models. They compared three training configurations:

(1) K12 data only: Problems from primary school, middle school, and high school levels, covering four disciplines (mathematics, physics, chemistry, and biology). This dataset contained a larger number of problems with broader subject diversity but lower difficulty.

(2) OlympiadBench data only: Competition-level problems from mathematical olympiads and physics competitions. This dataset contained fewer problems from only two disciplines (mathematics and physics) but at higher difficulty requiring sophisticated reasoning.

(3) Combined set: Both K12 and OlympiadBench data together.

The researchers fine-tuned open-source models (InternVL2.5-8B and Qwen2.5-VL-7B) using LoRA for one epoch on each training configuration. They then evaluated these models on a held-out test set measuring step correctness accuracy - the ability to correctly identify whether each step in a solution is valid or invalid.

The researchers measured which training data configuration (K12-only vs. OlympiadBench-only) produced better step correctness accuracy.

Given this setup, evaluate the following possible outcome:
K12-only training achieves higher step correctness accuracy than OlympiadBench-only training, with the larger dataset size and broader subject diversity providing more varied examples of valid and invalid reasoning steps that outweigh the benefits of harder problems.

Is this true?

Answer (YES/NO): YES